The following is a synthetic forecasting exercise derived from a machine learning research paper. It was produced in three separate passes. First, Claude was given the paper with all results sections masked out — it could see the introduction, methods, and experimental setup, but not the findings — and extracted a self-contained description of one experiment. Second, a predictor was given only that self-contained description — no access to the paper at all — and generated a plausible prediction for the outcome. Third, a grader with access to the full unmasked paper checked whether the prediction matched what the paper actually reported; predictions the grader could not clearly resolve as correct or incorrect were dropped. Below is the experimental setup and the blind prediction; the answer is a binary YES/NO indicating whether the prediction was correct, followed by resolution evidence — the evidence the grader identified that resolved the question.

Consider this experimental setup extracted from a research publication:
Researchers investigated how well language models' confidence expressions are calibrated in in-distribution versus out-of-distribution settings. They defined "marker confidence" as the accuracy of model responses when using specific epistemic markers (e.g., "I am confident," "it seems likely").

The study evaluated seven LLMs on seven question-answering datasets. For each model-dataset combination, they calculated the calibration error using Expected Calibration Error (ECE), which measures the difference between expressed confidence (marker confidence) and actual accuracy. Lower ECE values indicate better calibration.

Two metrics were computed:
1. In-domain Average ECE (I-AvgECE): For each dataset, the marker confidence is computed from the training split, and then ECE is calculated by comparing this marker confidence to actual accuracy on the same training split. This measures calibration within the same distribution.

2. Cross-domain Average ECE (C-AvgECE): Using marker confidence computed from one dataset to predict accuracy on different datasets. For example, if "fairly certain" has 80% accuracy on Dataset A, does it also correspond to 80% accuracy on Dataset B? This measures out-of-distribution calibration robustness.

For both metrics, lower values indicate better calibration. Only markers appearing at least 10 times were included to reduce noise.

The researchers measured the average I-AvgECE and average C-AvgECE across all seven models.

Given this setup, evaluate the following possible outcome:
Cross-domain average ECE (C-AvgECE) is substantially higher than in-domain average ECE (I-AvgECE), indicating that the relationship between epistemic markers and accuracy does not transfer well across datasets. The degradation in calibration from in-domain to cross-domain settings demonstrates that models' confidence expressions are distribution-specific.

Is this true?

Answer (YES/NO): YES